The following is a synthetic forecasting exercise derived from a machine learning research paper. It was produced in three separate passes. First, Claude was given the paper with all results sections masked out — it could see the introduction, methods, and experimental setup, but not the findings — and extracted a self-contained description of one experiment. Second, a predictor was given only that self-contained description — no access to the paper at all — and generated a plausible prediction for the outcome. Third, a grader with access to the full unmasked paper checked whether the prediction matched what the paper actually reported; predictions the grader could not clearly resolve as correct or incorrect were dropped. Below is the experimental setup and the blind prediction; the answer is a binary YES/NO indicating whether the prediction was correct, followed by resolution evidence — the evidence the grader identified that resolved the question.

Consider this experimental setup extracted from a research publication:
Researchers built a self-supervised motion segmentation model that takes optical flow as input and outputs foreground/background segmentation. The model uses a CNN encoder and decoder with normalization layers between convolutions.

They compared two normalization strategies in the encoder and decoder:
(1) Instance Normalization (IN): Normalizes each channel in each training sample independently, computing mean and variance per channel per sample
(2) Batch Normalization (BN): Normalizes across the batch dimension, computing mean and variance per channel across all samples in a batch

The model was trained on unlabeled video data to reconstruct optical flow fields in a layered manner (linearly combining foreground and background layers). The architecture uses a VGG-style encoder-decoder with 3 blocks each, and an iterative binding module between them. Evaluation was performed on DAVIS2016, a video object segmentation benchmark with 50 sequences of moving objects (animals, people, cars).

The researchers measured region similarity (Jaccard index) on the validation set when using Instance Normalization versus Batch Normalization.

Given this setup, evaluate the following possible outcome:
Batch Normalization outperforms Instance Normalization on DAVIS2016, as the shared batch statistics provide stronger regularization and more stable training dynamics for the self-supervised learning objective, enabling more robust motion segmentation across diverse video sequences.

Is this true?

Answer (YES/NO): NO